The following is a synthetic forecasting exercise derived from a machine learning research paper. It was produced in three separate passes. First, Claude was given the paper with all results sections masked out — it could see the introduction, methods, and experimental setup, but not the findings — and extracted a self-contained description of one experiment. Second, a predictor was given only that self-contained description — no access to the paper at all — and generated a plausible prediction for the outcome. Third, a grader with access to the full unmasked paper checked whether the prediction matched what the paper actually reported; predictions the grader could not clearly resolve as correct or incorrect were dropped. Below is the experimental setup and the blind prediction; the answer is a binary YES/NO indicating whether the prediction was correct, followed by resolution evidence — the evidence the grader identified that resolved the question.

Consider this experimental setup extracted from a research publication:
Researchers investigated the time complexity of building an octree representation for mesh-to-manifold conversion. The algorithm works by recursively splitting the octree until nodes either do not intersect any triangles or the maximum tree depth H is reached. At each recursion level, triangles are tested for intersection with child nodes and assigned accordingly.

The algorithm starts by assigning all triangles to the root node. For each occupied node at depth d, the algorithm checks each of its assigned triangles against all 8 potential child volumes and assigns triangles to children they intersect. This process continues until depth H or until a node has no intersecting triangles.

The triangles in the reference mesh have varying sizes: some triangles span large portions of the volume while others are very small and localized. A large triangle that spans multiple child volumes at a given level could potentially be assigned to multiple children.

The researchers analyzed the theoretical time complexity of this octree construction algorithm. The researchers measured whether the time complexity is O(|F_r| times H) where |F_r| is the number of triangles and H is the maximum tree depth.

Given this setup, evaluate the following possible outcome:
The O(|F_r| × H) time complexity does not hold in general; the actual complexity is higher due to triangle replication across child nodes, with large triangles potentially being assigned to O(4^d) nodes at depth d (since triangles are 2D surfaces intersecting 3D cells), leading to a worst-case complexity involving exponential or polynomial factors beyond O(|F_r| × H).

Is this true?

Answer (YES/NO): NO